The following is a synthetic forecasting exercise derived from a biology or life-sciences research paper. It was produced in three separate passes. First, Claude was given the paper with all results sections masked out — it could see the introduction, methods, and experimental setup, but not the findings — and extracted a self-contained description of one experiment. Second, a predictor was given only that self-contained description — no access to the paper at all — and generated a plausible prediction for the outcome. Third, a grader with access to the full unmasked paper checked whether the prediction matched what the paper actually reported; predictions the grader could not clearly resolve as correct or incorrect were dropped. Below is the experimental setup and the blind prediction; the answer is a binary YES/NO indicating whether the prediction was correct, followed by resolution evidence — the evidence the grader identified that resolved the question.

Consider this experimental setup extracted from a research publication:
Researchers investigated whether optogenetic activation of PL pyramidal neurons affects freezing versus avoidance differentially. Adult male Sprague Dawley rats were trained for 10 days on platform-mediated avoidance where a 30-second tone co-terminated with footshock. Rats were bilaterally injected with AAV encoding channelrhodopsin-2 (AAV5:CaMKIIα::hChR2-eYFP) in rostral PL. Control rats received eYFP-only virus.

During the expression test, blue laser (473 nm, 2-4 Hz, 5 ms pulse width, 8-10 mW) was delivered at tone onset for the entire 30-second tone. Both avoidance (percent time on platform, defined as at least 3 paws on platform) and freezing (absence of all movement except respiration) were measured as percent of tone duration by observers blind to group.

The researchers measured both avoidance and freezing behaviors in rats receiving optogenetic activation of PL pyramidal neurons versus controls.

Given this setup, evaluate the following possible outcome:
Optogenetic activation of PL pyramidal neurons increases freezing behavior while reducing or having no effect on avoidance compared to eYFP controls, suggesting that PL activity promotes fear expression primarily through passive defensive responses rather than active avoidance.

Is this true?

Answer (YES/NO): NO